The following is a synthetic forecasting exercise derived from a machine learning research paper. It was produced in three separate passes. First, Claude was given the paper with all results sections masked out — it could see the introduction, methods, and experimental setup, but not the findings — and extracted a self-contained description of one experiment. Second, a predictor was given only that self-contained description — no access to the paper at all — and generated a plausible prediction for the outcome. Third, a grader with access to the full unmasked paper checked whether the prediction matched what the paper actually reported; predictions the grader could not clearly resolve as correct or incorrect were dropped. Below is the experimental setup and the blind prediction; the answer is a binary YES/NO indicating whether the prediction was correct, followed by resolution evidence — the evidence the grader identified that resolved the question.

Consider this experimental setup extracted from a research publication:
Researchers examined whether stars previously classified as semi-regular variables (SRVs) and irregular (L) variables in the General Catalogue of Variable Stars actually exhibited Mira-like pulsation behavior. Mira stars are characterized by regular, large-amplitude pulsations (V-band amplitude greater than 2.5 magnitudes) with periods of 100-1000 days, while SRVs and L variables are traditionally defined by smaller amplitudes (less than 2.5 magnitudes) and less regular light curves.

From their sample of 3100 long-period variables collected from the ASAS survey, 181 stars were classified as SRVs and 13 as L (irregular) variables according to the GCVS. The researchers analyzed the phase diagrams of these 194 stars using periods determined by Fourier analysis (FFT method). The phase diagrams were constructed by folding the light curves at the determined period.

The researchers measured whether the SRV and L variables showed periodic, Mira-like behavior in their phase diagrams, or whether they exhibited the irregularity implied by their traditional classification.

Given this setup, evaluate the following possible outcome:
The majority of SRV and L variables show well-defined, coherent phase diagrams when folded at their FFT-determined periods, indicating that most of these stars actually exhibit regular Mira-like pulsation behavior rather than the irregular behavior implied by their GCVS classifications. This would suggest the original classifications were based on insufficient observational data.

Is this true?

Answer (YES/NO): YES